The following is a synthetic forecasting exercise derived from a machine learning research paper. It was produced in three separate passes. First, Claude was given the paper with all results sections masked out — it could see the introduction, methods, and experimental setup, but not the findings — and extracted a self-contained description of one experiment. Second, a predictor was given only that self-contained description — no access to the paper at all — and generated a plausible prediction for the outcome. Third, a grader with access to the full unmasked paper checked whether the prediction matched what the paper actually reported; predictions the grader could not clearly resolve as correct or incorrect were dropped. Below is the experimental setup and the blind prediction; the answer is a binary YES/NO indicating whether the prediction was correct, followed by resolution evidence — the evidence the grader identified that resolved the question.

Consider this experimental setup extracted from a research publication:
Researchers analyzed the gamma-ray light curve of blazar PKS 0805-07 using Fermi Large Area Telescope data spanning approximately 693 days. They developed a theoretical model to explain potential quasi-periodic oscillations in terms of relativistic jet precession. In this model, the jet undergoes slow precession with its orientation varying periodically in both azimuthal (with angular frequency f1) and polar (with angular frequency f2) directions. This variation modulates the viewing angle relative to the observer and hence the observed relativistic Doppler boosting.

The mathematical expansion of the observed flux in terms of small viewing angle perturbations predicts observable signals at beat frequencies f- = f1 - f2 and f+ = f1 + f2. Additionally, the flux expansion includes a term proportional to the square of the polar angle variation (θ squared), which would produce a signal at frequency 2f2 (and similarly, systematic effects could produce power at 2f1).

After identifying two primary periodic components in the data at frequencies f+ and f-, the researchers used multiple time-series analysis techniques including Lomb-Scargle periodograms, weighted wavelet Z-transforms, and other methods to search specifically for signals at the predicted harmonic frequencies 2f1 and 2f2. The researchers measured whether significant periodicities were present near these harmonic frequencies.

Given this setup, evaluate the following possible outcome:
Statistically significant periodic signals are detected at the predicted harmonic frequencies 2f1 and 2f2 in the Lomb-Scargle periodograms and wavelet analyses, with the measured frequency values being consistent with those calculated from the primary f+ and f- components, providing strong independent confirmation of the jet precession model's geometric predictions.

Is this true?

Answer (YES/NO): NO